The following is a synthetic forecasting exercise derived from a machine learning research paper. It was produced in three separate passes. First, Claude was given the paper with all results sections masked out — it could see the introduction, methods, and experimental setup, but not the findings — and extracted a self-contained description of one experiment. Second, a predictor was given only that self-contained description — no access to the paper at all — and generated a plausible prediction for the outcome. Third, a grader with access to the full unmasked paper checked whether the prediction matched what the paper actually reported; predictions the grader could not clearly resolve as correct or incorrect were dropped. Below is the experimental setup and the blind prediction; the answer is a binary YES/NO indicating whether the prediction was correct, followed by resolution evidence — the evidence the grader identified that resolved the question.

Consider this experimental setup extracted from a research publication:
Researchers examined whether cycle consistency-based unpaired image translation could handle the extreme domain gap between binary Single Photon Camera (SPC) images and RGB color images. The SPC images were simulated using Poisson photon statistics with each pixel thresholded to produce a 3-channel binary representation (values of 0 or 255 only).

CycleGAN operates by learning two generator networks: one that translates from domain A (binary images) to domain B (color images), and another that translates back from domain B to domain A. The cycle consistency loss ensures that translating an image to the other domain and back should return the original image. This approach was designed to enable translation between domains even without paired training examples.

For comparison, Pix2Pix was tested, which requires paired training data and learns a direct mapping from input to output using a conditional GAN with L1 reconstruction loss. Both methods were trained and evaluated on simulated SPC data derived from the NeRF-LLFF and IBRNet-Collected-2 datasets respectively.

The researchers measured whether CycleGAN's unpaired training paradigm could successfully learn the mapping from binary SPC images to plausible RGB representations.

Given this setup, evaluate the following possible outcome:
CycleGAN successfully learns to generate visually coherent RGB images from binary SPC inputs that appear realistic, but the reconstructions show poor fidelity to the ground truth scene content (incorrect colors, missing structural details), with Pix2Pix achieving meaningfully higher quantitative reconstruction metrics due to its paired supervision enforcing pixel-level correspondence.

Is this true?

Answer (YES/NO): NO